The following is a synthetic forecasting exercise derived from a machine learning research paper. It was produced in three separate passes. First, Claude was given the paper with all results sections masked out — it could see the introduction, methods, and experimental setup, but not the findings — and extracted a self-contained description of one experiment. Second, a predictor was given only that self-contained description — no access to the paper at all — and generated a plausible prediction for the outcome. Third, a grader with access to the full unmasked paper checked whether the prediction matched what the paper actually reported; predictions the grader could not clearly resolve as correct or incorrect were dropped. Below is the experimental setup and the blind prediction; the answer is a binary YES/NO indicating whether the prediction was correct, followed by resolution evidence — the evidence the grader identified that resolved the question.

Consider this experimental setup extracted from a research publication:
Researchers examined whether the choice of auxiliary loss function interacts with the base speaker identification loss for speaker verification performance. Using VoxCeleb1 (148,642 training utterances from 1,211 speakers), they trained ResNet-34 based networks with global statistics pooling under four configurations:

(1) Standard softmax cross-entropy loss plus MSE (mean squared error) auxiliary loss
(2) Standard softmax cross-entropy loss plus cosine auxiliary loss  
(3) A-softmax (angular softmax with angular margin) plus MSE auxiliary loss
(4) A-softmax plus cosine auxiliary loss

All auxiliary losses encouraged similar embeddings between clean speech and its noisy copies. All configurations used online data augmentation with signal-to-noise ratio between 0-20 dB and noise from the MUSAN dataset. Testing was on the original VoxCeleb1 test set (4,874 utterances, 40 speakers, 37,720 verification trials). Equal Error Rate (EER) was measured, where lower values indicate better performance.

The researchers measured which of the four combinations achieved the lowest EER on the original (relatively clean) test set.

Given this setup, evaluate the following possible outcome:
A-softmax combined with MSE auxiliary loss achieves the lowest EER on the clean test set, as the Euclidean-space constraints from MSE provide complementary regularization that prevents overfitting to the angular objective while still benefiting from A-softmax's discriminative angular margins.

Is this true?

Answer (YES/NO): NO